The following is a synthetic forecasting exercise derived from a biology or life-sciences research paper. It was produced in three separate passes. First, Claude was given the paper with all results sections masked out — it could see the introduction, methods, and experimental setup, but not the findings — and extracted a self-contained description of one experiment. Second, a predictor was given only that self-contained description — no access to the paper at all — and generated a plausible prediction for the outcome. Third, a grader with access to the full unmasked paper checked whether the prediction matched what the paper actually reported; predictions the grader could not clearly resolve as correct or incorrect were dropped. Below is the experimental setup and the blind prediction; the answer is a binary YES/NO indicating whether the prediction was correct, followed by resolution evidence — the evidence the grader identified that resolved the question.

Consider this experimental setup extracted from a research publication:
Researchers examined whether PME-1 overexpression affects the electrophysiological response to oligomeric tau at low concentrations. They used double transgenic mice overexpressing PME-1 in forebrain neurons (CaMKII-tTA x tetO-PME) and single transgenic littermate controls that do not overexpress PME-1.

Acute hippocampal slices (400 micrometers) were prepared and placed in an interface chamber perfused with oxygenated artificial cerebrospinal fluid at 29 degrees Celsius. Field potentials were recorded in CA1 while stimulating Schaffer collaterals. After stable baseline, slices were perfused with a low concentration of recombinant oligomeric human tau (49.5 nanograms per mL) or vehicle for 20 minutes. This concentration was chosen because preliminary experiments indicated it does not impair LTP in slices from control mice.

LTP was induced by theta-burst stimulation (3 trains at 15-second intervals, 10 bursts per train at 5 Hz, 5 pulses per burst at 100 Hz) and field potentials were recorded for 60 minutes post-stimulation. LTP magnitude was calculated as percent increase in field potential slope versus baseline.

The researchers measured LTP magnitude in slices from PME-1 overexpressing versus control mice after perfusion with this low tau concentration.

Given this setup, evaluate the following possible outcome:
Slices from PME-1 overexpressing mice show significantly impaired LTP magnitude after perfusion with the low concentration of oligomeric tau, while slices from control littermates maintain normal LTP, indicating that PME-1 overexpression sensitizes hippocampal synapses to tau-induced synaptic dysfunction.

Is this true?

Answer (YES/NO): YES